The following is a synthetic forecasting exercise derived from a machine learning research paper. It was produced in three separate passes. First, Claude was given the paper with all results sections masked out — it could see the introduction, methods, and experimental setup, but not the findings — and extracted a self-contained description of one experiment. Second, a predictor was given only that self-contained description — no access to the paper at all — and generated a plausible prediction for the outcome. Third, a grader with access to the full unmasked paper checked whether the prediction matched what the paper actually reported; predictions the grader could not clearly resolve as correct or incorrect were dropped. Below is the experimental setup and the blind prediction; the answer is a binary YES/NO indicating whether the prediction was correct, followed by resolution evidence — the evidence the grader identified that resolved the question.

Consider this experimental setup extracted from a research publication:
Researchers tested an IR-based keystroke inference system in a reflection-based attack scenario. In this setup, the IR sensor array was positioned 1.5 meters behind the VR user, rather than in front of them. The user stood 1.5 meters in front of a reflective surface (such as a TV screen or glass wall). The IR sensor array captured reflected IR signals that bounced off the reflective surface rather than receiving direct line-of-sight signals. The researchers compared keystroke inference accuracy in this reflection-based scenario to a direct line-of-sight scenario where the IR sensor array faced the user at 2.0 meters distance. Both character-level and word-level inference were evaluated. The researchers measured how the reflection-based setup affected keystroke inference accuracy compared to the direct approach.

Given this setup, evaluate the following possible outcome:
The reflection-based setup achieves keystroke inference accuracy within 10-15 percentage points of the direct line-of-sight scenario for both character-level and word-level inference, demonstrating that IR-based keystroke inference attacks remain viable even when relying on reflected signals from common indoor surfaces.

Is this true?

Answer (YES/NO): NO